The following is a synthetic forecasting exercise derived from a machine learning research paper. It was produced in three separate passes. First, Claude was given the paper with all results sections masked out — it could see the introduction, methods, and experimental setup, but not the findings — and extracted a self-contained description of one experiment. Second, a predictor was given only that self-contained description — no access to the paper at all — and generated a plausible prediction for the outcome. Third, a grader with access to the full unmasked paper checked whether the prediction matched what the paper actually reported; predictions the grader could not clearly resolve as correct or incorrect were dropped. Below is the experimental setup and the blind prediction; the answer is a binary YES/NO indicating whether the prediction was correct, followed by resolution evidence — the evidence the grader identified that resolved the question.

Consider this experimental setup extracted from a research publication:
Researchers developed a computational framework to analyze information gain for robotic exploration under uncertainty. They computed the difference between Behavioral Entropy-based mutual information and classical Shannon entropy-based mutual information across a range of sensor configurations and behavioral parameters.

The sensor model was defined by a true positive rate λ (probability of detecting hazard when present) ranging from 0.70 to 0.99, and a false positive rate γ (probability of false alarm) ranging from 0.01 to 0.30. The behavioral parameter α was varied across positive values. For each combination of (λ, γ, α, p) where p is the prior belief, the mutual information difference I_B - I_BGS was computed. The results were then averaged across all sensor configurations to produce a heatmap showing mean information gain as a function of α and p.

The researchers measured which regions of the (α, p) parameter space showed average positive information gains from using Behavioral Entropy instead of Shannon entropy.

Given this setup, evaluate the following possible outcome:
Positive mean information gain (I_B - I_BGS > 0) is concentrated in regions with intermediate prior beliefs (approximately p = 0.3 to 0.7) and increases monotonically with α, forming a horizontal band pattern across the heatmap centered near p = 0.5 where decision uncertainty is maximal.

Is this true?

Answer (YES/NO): NO